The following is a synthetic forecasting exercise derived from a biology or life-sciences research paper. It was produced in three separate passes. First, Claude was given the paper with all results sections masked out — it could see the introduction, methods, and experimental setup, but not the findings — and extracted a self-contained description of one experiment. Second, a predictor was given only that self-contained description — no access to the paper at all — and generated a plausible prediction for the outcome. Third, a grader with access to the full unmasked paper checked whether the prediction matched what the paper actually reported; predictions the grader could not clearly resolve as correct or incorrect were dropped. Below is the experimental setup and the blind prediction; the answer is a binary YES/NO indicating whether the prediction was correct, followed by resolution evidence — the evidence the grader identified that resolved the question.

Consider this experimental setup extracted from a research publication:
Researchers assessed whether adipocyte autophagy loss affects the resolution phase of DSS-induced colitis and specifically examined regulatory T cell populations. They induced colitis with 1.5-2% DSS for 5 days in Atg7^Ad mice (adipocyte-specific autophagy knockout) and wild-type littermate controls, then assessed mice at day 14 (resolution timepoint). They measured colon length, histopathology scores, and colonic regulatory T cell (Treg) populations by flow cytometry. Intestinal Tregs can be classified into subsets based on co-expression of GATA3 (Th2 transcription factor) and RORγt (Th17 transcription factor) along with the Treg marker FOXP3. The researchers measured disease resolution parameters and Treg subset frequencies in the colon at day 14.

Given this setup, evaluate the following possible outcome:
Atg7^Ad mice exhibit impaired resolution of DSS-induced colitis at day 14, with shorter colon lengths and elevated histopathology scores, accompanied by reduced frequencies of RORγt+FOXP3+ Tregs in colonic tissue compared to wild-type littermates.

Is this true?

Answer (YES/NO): NO